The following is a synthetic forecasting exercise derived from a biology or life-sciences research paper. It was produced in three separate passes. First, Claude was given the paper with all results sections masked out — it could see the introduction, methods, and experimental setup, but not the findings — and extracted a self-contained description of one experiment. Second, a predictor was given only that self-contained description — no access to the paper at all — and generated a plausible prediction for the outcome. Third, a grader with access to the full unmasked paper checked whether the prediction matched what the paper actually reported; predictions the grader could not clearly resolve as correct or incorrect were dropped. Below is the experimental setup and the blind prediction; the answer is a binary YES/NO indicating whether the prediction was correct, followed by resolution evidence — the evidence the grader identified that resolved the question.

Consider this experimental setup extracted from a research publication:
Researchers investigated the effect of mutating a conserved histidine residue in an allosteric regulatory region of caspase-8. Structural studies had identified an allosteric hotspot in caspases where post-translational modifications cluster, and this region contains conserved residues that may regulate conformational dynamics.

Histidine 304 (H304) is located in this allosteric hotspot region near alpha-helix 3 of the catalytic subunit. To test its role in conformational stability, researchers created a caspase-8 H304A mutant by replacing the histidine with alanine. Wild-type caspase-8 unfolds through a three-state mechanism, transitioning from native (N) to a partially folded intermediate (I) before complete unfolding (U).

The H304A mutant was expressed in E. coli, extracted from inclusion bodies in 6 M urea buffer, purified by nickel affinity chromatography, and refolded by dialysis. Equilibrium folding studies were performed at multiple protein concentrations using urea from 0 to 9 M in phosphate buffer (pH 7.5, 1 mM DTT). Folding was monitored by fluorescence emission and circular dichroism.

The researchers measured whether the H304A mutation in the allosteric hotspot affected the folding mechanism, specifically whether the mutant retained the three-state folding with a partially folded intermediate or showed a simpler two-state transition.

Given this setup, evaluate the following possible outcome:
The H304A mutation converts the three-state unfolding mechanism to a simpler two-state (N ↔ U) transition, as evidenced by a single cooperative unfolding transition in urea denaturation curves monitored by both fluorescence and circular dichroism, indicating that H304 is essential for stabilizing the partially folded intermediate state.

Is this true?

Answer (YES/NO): NO